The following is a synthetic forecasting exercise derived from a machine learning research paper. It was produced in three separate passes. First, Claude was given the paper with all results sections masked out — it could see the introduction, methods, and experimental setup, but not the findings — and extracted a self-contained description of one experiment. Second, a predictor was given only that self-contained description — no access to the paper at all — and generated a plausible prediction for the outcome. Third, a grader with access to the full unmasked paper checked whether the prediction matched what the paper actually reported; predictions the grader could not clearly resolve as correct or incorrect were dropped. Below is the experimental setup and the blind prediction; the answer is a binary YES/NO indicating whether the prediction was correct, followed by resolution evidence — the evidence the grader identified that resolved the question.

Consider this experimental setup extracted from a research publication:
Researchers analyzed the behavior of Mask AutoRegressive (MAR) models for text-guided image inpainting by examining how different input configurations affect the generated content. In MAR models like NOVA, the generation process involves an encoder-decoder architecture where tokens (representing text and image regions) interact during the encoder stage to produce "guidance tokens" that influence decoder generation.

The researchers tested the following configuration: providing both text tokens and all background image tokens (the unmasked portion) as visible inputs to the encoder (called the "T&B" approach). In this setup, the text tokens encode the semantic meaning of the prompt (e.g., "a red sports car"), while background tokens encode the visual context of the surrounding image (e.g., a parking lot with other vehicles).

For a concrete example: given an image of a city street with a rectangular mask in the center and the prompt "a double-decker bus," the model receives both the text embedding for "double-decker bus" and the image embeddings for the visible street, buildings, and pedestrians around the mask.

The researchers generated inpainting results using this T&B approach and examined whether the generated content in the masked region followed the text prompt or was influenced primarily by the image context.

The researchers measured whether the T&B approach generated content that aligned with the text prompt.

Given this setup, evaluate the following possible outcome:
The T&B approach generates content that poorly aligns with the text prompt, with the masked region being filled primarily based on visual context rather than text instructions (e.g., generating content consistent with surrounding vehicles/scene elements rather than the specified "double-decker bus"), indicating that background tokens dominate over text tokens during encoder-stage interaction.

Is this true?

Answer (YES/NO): YES